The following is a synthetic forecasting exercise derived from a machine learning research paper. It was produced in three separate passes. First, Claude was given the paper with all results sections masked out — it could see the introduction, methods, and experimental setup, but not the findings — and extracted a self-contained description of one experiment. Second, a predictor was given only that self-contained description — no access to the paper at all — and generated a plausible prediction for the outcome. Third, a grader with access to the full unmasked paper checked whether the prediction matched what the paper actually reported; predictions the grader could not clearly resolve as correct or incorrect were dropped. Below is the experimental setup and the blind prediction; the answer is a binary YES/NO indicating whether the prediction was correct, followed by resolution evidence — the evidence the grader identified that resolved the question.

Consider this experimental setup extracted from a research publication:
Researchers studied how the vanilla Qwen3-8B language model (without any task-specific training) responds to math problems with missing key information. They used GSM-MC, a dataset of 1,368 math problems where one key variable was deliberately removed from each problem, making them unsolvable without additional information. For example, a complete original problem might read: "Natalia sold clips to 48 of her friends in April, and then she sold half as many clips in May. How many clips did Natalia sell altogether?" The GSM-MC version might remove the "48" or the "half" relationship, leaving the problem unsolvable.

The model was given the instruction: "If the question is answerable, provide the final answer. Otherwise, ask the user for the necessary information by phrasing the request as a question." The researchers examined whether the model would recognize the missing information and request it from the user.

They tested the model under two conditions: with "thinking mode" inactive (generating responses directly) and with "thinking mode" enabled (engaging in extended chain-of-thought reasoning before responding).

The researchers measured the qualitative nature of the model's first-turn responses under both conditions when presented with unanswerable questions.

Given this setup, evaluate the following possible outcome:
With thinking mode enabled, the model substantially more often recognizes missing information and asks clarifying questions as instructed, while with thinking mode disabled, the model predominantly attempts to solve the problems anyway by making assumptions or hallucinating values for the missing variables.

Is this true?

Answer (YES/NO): NO